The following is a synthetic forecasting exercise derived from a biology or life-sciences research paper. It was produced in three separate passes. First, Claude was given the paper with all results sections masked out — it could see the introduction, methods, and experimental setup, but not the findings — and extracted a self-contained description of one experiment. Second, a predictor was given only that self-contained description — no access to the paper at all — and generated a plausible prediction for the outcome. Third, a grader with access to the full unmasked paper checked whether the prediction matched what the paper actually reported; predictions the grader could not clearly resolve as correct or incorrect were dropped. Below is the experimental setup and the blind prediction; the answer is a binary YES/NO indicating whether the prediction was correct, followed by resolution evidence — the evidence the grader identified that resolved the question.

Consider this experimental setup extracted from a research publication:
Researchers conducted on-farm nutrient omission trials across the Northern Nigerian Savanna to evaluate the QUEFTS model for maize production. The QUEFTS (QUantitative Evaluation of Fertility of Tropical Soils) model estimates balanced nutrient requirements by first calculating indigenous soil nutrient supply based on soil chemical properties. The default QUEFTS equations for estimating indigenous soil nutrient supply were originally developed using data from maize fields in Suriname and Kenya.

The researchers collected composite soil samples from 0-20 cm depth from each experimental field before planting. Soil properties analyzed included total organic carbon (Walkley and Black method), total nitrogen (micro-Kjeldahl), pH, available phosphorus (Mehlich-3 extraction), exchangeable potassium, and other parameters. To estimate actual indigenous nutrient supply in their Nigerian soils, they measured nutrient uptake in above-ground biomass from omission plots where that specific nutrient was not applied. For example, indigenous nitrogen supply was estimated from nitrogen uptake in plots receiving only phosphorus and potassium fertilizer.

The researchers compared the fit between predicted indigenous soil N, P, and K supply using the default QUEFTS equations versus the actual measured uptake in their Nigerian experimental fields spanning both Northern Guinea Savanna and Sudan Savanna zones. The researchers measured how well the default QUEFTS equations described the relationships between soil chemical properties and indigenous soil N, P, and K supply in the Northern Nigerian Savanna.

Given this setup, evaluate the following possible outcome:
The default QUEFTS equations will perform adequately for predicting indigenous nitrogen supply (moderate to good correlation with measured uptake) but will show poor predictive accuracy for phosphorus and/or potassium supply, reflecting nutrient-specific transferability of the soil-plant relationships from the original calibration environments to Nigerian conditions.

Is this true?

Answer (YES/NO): NO